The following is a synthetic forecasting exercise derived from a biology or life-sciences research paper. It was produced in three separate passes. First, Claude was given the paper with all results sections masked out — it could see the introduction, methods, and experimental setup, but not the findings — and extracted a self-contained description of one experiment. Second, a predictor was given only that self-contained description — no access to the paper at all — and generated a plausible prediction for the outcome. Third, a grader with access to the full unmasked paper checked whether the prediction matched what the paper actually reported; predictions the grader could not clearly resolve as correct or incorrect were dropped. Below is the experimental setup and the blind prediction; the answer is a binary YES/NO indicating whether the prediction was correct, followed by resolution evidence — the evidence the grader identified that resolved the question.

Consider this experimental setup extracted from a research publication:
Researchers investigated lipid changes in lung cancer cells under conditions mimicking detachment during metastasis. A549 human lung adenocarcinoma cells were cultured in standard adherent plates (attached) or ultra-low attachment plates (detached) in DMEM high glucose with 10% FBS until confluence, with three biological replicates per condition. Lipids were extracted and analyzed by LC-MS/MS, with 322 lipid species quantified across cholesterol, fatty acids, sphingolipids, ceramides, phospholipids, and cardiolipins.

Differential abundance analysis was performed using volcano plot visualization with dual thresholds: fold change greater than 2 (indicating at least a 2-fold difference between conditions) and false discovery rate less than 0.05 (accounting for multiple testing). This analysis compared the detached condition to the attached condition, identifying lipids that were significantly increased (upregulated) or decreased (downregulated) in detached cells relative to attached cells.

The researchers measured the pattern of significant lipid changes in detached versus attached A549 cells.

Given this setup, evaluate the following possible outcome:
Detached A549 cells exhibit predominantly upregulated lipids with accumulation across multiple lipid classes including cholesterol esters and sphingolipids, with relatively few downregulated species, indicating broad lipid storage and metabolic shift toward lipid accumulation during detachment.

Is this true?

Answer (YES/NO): NO